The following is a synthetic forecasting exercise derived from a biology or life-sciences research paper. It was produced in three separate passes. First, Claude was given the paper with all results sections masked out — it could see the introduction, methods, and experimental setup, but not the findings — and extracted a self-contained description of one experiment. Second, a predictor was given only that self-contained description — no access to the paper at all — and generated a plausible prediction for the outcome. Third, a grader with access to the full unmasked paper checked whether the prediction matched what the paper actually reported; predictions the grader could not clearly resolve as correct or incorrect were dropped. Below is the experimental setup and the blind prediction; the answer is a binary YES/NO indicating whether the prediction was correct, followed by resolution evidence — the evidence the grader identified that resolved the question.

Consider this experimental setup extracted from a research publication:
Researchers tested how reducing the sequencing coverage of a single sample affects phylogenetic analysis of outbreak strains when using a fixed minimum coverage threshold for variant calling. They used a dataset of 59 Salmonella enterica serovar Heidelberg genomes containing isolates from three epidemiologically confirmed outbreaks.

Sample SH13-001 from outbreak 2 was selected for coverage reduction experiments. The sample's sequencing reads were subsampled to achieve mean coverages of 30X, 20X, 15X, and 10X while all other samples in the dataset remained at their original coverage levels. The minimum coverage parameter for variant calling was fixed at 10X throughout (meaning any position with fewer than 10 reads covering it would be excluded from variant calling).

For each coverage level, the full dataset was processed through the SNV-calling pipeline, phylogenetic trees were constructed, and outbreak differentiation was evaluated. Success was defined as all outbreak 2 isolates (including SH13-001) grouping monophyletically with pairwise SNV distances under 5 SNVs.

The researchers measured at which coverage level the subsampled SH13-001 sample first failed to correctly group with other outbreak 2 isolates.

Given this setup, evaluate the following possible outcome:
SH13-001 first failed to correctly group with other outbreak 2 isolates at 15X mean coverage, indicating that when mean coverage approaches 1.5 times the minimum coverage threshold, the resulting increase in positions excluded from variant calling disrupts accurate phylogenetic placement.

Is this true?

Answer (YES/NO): NO